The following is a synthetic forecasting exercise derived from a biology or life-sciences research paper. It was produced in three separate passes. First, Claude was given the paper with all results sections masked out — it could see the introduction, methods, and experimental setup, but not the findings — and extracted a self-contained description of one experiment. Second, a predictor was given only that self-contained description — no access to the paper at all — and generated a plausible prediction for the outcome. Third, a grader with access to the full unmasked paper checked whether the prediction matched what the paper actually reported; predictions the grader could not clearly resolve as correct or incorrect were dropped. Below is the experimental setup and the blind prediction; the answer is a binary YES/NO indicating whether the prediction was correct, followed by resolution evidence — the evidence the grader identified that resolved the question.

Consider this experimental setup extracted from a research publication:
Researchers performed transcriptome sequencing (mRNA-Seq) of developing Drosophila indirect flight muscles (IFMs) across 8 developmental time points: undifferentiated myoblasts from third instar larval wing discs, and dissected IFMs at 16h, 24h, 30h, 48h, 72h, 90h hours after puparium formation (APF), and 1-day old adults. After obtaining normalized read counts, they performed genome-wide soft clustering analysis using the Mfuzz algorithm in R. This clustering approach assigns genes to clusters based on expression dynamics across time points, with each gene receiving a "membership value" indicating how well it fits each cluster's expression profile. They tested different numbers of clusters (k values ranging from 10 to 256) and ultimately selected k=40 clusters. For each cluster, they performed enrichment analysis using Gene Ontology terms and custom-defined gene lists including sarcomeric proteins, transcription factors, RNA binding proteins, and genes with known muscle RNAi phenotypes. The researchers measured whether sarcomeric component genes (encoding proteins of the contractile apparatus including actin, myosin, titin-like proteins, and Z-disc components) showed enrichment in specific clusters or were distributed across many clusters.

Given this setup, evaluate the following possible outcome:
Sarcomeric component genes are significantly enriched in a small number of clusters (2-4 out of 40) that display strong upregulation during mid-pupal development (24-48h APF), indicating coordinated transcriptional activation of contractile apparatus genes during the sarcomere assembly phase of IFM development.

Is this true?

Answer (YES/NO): NO